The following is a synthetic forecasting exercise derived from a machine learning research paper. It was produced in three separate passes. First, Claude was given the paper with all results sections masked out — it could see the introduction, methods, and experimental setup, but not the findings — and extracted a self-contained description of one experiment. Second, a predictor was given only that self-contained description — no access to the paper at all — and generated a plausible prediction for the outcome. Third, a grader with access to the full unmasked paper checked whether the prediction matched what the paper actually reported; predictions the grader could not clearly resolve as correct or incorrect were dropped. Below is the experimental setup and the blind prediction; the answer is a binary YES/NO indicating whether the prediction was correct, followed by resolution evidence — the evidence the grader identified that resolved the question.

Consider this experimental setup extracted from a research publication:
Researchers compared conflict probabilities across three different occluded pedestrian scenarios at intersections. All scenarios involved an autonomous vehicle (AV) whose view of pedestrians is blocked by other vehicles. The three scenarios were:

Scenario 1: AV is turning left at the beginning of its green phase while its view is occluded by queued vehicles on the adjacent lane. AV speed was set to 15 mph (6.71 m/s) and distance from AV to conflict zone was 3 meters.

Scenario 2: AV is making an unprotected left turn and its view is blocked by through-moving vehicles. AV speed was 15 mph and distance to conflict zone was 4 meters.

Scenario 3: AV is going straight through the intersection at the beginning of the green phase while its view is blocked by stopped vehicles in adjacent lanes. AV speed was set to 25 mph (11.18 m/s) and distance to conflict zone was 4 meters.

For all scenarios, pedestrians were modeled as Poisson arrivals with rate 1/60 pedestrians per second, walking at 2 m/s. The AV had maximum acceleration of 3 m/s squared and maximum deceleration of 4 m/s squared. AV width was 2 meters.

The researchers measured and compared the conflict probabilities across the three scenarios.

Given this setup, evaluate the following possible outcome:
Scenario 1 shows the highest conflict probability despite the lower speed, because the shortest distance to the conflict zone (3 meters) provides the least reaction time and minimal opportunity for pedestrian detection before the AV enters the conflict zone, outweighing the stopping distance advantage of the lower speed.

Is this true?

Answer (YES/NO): NO